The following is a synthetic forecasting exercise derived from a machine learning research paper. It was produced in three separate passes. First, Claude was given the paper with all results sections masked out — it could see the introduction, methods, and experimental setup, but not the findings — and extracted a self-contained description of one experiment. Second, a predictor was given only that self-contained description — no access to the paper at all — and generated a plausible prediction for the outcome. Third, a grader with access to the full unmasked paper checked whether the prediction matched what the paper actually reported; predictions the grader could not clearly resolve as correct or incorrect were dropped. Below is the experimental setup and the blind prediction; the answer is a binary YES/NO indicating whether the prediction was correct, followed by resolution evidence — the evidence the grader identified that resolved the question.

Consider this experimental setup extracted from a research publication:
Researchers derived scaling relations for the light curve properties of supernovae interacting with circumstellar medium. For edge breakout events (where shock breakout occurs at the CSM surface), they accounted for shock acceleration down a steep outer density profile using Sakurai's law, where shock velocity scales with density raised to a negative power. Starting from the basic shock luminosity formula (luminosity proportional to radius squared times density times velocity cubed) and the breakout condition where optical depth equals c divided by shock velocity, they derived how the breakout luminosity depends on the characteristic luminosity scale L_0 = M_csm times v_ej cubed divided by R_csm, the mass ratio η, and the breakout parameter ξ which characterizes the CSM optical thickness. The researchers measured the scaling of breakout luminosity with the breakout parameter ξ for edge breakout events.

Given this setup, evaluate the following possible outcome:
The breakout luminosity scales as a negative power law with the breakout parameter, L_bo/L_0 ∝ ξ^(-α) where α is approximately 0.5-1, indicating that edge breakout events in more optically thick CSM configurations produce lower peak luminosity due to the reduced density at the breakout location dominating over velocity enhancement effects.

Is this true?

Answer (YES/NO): YES